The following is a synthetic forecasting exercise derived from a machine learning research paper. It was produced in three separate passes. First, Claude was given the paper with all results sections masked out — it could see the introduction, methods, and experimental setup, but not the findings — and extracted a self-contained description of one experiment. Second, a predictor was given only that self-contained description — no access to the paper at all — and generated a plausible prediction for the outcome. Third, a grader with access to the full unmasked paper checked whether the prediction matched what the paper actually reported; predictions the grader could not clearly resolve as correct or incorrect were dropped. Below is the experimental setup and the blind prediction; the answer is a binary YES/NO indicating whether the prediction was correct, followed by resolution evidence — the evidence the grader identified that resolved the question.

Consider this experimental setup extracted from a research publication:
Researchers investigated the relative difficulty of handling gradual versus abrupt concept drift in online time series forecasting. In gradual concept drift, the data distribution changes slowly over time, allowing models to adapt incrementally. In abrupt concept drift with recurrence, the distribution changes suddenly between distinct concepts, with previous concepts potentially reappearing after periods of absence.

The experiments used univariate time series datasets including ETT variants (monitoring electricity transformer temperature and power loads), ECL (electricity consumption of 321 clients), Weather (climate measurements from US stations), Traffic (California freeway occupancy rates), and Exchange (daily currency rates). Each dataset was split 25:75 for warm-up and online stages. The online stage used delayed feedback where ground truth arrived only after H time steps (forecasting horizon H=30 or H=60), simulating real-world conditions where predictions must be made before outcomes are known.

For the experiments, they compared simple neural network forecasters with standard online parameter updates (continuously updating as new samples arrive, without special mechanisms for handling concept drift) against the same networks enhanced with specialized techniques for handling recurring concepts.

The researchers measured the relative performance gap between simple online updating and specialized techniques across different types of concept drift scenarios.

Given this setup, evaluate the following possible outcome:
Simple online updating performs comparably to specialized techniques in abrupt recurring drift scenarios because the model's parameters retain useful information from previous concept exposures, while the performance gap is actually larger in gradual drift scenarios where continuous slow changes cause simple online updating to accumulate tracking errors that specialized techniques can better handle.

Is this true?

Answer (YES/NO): NO